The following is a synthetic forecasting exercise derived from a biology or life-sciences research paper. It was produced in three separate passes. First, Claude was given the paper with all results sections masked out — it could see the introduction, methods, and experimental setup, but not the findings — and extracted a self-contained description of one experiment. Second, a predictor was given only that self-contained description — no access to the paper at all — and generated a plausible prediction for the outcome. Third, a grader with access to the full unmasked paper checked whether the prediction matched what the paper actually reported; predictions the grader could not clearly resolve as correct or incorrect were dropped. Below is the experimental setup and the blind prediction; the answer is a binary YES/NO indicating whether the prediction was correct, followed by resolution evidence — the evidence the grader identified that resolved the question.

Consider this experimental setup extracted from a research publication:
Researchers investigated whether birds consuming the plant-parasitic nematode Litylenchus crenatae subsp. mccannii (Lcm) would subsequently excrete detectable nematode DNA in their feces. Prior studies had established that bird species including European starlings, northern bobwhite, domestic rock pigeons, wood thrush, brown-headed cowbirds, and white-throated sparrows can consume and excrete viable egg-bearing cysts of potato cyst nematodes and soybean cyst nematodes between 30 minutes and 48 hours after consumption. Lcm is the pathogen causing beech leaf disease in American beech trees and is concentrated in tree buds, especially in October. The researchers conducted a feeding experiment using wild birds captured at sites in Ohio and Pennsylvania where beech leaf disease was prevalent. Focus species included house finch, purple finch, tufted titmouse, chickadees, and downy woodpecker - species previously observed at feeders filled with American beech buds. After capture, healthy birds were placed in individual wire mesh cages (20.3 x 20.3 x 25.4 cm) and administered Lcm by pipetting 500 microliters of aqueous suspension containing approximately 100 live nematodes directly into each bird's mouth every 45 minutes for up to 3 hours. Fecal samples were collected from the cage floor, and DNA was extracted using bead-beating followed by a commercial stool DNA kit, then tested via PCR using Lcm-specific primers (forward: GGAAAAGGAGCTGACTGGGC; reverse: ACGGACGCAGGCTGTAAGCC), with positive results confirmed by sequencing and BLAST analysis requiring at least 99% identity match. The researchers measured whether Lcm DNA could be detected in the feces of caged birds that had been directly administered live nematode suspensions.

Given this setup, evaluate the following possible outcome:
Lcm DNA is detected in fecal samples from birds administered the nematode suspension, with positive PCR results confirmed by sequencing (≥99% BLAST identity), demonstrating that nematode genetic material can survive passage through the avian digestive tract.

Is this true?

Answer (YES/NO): YES